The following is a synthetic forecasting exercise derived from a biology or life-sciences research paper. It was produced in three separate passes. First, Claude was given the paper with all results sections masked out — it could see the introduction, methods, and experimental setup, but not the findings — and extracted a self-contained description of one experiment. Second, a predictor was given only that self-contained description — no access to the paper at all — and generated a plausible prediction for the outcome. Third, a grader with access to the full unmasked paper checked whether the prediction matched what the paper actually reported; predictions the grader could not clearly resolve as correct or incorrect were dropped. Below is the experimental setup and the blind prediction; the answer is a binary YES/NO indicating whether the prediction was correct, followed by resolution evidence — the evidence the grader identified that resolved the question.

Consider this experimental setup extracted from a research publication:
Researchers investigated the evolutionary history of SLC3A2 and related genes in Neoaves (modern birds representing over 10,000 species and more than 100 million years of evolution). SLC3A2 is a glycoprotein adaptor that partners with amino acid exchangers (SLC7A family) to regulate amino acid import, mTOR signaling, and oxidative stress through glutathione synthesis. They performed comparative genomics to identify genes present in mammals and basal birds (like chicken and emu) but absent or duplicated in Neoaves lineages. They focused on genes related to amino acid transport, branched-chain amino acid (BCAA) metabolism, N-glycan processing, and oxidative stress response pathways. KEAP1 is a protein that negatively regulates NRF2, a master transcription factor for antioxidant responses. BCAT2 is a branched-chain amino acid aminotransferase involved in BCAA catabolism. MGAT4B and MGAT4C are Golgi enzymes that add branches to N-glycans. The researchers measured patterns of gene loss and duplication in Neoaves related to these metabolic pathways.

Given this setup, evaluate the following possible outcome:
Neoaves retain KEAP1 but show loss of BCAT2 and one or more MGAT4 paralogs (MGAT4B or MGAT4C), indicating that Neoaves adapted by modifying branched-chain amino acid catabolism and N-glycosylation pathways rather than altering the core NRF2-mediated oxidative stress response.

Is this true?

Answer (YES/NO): NO